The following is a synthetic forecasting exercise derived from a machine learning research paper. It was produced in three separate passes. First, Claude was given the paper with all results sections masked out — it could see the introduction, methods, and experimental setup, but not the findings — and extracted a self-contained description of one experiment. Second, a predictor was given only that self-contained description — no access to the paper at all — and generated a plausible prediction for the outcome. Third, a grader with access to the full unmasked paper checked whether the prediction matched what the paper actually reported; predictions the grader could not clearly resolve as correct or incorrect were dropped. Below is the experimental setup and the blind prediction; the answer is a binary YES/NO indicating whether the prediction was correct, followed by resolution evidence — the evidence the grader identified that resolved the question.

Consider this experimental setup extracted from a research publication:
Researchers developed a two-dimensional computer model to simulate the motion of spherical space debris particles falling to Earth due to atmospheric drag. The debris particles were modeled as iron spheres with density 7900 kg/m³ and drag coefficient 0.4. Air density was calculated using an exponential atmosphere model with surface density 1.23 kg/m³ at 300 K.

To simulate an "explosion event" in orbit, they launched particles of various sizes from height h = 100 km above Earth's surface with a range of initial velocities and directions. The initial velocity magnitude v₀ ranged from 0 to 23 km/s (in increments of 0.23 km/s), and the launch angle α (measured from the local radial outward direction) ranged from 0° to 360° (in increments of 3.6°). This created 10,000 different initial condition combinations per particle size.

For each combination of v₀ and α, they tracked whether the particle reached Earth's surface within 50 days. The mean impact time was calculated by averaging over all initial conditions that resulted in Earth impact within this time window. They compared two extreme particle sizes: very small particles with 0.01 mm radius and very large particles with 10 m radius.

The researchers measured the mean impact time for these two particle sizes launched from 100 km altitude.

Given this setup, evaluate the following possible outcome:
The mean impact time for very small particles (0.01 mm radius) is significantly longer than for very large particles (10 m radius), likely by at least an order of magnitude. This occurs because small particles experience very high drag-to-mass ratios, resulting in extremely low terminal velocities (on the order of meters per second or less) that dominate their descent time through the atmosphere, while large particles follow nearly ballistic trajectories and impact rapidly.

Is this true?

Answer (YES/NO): NO